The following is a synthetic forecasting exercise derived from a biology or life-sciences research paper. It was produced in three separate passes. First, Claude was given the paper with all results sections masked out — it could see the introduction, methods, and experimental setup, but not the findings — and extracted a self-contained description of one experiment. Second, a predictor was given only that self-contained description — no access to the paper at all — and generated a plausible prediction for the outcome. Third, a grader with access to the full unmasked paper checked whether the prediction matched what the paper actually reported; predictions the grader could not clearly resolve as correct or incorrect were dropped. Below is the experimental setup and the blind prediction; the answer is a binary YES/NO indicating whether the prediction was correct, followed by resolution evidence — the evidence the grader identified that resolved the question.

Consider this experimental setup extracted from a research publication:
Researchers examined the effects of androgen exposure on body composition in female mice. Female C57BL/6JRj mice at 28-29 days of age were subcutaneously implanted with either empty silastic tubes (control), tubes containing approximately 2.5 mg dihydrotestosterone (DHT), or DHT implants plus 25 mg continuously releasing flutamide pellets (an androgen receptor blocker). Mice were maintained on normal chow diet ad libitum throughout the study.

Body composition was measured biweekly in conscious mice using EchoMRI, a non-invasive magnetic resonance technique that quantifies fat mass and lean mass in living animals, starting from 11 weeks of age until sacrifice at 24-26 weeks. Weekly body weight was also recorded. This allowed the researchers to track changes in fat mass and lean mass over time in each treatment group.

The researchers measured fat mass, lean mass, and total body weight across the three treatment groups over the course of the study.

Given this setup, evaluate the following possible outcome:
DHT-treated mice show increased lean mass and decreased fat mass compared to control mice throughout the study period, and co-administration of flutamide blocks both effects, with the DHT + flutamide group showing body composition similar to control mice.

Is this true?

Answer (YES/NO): NO